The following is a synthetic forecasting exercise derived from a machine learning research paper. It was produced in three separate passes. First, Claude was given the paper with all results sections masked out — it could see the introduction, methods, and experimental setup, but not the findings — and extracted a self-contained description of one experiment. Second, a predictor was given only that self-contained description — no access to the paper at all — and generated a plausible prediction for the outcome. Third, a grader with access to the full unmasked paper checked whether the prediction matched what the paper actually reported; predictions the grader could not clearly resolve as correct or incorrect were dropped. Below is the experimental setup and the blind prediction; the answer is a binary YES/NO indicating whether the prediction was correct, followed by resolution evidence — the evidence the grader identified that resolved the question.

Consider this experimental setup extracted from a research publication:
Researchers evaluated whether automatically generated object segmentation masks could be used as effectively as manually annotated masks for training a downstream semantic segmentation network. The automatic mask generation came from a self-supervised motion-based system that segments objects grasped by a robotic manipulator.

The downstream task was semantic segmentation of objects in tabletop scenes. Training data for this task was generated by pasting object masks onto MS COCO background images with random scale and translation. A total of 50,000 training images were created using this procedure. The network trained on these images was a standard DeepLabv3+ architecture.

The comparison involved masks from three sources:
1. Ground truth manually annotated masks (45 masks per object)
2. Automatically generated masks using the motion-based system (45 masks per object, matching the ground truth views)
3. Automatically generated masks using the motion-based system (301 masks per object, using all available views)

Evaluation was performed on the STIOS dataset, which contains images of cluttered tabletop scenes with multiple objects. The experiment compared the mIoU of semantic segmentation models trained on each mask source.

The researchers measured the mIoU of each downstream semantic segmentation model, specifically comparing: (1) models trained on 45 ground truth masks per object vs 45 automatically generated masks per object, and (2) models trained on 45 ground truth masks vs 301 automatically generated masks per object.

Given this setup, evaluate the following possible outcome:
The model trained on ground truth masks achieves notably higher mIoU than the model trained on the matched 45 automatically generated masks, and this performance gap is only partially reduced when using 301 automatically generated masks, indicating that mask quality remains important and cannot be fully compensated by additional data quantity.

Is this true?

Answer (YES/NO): NO